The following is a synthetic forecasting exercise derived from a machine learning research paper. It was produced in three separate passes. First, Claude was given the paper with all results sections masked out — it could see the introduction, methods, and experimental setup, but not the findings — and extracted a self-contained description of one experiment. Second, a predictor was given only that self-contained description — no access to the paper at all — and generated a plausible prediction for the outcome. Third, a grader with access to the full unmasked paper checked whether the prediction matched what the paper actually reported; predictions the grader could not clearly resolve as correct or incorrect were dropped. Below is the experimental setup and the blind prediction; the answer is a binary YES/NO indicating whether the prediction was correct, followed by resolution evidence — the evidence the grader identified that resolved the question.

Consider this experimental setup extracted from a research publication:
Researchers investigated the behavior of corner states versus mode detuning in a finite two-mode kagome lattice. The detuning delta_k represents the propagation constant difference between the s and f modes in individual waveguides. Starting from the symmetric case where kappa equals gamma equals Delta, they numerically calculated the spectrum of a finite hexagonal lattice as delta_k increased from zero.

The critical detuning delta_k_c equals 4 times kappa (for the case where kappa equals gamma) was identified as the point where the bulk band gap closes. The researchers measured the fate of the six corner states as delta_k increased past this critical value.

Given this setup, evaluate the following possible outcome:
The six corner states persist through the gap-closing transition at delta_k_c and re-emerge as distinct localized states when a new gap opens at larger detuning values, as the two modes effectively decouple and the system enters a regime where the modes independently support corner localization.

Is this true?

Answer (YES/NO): NO